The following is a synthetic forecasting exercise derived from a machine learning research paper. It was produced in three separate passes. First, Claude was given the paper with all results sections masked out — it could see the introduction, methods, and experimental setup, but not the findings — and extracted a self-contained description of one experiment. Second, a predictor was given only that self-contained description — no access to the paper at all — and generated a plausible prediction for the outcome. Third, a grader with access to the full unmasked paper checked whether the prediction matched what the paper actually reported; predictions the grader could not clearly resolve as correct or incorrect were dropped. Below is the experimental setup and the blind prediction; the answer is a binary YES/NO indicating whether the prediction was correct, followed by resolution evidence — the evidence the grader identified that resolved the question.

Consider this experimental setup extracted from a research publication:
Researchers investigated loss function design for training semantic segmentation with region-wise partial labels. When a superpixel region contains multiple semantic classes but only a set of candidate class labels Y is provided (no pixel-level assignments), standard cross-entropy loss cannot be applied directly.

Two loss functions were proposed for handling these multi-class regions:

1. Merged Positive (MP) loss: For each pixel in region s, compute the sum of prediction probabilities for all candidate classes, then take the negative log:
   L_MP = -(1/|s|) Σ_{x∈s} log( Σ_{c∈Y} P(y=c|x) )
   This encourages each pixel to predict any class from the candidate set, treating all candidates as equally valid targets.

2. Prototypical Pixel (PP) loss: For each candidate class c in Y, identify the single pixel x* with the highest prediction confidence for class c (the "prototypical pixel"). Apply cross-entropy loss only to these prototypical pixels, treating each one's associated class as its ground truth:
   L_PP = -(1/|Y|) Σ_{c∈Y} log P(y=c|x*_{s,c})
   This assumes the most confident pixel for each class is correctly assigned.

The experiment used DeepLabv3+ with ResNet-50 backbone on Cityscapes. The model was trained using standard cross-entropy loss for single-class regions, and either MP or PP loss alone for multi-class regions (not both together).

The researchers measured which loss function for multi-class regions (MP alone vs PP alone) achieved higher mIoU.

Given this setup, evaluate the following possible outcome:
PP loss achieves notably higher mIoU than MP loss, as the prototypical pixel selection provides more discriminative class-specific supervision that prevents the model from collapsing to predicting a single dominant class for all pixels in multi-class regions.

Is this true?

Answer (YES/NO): NO